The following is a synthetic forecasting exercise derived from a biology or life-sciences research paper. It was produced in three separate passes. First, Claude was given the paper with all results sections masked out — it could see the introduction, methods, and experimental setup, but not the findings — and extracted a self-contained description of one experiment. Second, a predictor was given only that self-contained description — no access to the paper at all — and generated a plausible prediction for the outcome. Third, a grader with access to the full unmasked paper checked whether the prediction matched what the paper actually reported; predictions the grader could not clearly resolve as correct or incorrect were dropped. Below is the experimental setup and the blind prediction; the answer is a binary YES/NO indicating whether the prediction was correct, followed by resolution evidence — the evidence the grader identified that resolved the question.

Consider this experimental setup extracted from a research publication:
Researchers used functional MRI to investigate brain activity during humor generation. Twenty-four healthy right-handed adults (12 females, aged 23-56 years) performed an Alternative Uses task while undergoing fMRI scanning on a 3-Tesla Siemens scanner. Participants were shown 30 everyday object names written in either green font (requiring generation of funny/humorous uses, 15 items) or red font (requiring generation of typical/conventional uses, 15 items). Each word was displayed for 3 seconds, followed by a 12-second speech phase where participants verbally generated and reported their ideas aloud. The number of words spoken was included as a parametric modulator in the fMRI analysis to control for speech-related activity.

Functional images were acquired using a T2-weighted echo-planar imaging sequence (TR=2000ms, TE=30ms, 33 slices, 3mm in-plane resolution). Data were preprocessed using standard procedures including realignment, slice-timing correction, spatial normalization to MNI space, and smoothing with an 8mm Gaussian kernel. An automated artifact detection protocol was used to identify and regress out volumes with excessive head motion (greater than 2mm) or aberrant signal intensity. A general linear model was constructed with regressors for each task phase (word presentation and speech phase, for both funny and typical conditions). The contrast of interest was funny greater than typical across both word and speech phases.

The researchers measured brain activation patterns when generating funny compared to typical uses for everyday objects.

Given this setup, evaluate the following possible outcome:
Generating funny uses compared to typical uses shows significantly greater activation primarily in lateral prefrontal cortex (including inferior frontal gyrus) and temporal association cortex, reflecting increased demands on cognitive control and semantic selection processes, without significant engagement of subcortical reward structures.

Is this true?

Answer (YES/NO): NO